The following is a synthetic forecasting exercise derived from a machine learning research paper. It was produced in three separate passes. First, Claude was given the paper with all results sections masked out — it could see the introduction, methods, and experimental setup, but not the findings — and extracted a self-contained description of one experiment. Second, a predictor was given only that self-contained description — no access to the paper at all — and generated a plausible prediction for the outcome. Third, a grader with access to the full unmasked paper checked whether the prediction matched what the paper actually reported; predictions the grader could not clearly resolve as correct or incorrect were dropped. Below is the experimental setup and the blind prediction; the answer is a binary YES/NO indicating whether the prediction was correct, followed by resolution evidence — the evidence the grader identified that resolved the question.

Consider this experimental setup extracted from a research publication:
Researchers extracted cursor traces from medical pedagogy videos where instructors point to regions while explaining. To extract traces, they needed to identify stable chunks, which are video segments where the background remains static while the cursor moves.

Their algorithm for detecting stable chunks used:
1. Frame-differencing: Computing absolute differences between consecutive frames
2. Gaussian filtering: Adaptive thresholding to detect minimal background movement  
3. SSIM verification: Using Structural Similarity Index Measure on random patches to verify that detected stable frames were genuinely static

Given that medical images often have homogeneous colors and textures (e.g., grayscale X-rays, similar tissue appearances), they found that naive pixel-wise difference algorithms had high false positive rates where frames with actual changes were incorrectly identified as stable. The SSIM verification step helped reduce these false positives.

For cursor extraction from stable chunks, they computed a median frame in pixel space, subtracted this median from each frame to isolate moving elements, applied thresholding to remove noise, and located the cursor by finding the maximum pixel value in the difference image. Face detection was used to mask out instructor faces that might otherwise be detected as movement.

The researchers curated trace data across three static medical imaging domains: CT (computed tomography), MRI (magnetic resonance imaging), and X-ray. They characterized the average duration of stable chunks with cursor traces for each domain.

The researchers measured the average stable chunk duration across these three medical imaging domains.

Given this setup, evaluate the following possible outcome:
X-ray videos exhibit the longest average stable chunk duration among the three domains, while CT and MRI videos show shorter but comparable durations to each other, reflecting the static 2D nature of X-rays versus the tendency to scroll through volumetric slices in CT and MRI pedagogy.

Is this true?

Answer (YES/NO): NO